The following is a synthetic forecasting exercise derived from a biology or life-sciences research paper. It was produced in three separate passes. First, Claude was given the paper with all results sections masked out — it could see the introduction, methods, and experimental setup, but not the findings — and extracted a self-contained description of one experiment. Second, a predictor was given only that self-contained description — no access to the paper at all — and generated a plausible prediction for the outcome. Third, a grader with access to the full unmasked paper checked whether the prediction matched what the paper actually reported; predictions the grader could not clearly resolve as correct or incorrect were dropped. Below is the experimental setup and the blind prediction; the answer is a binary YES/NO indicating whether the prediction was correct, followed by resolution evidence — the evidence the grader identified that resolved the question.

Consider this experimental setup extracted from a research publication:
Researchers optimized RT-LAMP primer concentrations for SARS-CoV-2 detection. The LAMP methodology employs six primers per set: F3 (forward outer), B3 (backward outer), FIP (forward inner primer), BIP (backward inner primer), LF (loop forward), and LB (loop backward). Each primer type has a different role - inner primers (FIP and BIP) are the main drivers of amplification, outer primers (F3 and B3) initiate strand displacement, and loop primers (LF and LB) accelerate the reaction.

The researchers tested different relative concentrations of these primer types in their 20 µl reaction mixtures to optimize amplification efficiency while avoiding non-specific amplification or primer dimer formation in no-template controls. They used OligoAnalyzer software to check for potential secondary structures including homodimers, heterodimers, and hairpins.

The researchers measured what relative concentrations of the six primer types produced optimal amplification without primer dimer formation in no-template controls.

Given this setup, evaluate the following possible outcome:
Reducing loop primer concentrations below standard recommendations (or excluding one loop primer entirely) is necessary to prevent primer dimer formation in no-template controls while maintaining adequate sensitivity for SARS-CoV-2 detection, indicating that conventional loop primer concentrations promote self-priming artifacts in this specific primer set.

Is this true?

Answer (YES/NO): NO